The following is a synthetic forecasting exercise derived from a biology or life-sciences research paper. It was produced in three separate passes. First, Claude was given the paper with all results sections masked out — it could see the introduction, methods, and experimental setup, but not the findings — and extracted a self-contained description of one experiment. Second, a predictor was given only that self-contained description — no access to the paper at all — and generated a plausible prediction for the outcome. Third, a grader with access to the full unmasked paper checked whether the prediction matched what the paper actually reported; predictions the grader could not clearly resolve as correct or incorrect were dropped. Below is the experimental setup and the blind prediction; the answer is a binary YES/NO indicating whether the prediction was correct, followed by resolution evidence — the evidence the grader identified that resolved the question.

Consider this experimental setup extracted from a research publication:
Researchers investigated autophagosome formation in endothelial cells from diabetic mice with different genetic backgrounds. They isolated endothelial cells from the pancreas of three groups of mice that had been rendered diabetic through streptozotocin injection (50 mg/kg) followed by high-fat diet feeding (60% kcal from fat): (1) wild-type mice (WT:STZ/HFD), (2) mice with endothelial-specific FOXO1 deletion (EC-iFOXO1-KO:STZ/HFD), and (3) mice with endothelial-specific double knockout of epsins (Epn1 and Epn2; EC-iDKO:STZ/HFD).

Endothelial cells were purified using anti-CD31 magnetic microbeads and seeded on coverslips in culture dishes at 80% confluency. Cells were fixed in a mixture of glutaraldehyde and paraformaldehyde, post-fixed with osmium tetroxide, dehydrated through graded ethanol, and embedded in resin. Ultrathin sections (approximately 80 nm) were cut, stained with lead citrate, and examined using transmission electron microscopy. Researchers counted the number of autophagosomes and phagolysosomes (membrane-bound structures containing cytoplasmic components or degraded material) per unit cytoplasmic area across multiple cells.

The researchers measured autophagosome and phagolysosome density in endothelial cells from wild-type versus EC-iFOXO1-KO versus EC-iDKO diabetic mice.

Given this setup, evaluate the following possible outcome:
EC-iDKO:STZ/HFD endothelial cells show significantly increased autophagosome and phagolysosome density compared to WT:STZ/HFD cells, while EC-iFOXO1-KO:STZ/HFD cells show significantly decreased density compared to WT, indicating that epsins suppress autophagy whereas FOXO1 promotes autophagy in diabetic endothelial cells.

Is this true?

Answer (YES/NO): NO